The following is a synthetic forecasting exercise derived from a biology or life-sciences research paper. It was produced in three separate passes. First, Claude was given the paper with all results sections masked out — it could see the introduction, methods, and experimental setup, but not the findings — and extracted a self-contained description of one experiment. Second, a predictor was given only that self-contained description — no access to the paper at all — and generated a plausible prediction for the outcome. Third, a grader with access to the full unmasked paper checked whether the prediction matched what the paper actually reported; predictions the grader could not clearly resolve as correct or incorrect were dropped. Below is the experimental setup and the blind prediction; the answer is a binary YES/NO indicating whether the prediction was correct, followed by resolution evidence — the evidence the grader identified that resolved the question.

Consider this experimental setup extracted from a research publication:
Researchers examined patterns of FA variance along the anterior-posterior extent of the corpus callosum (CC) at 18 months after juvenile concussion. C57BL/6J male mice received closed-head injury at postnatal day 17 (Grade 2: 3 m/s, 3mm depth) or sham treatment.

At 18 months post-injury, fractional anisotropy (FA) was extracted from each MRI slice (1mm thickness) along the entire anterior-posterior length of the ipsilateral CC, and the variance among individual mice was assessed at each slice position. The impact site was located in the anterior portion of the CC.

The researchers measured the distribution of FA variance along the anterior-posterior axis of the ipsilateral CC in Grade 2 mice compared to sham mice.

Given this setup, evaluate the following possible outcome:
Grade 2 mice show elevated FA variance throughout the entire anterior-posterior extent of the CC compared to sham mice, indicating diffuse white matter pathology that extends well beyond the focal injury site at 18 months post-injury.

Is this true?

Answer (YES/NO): NO